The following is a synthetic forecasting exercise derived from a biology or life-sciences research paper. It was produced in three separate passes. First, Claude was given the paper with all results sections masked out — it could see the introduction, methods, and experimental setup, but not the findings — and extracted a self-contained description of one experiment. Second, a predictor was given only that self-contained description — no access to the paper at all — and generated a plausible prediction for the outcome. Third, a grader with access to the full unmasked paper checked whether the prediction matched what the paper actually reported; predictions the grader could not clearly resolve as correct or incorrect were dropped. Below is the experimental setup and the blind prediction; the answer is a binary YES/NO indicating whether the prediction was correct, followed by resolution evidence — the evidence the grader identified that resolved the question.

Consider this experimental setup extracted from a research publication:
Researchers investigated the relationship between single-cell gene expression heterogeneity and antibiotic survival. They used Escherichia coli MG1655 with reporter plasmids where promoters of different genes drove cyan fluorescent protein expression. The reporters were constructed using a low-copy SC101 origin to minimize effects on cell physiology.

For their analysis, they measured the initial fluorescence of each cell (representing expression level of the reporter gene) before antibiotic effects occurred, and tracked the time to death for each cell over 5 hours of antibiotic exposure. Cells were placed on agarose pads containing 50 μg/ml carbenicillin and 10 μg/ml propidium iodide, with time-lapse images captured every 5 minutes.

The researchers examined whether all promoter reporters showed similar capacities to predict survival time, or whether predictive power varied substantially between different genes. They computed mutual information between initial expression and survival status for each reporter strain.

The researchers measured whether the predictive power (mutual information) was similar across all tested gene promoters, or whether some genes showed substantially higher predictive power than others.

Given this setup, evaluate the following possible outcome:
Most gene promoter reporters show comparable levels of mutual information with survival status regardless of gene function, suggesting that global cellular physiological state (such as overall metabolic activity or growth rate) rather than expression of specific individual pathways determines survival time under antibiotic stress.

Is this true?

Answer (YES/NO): NO